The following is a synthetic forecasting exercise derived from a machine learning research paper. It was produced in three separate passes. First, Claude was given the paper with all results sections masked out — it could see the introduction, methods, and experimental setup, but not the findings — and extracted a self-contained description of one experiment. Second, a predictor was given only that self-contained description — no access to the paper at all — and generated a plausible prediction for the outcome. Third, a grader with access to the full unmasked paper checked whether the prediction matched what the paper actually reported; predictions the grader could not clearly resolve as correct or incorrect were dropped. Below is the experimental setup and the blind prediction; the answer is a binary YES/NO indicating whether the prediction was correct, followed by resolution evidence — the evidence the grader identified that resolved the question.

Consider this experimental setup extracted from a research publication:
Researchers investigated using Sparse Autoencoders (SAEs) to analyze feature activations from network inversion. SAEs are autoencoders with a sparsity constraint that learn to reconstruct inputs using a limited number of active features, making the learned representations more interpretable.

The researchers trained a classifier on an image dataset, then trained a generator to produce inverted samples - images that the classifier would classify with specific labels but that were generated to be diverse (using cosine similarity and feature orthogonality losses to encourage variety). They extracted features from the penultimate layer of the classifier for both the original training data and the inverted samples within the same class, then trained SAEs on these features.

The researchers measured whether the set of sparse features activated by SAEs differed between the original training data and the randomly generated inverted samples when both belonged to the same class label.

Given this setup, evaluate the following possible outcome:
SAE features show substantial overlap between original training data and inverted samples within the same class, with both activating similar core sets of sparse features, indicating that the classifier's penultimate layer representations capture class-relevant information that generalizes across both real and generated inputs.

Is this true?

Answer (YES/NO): NO